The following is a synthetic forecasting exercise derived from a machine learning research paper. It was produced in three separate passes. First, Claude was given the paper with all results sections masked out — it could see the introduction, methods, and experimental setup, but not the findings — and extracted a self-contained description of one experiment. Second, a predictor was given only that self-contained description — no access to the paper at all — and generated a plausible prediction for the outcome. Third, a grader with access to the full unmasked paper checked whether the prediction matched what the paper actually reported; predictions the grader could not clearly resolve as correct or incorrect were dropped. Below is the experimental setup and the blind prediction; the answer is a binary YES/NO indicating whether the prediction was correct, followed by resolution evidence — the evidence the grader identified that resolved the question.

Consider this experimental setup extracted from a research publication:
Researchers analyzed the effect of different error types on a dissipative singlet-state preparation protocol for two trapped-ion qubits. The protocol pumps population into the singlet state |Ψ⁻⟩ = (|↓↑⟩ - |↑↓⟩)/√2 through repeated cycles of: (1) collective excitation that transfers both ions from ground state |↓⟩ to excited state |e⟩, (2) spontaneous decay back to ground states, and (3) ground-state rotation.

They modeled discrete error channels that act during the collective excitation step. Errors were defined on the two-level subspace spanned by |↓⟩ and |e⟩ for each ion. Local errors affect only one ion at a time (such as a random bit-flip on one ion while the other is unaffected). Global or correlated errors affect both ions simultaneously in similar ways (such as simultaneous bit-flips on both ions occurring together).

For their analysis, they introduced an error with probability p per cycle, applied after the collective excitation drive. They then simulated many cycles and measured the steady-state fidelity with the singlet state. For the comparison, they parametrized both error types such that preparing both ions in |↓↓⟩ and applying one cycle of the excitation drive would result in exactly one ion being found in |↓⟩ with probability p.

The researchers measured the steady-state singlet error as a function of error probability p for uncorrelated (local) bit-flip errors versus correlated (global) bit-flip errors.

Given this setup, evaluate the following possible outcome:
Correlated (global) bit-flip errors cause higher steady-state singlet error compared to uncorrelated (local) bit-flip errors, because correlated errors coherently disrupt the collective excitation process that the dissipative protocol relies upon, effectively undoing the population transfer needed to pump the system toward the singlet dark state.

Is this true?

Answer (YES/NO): NO